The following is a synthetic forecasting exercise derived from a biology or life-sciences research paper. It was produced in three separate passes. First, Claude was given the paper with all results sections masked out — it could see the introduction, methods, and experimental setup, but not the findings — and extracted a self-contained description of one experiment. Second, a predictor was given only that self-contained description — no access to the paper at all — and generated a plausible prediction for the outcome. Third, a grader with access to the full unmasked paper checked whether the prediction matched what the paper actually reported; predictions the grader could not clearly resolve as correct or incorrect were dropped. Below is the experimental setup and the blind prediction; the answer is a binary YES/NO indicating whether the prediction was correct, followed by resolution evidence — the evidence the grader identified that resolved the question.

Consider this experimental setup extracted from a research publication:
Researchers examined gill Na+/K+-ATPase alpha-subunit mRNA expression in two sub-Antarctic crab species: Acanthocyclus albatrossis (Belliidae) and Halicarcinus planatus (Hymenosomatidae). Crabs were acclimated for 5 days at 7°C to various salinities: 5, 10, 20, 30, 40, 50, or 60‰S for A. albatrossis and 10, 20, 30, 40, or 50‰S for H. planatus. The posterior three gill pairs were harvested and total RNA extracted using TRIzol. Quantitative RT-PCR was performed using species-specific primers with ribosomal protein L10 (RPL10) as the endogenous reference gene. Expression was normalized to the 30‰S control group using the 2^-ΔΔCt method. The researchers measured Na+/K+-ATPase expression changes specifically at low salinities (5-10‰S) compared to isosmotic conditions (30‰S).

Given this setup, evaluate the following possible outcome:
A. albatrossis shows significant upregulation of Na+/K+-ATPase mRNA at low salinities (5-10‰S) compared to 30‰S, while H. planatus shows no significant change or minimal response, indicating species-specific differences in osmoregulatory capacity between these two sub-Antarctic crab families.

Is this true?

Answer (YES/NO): NO